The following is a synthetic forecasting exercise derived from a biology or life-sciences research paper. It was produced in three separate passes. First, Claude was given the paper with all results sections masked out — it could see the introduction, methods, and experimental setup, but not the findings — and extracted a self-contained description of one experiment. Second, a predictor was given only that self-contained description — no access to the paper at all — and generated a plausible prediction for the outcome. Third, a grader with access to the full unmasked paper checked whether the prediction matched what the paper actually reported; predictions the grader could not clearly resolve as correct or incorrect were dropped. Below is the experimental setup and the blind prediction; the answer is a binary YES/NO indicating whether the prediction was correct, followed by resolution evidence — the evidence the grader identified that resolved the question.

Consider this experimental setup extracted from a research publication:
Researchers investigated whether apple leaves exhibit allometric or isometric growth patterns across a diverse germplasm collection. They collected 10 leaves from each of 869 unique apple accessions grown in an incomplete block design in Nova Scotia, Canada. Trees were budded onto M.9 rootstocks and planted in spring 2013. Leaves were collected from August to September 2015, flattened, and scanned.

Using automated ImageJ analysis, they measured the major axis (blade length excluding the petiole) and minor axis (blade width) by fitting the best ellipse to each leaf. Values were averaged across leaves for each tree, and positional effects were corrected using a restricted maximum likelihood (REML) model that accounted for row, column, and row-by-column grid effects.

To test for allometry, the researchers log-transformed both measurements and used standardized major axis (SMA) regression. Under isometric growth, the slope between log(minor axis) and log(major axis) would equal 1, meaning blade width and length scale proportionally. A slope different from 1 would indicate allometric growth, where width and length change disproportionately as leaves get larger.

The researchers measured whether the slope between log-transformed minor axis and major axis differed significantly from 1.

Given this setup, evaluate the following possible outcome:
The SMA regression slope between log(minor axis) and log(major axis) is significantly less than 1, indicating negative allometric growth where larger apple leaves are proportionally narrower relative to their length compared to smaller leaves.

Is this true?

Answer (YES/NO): NO